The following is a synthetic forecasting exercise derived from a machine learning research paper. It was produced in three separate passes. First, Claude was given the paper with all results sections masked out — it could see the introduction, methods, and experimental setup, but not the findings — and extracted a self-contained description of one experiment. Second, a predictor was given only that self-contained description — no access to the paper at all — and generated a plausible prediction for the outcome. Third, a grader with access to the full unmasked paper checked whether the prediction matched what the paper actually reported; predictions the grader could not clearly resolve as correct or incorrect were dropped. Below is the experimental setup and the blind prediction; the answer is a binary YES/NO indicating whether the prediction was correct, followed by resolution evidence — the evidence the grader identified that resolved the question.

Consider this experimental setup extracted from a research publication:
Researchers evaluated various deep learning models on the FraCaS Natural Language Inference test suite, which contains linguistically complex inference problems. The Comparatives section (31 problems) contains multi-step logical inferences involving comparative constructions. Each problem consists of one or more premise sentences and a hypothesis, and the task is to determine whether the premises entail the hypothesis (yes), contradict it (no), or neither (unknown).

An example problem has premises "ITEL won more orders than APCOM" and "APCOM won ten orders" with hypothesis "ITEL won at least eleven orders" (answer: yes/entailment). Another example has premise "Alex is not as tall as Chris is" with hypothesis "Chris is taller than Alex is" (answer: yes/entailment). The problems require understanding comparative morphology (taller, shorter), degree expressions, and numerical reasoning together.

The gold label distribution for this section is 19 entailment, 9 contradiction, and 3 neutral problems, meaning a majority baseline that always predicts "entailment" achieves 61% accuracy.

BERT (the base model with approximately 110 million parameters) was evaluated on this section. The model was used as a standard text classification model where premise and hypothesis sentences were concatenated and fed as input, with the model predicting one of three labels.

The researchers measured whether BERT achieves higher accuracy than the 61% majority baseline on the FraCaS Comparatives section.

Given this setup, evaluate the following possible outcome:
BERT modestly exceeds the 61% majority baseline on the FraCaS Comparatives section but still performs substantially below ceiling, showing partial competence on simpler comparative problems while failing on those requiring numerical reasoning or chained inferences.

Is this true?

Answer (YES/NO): NO